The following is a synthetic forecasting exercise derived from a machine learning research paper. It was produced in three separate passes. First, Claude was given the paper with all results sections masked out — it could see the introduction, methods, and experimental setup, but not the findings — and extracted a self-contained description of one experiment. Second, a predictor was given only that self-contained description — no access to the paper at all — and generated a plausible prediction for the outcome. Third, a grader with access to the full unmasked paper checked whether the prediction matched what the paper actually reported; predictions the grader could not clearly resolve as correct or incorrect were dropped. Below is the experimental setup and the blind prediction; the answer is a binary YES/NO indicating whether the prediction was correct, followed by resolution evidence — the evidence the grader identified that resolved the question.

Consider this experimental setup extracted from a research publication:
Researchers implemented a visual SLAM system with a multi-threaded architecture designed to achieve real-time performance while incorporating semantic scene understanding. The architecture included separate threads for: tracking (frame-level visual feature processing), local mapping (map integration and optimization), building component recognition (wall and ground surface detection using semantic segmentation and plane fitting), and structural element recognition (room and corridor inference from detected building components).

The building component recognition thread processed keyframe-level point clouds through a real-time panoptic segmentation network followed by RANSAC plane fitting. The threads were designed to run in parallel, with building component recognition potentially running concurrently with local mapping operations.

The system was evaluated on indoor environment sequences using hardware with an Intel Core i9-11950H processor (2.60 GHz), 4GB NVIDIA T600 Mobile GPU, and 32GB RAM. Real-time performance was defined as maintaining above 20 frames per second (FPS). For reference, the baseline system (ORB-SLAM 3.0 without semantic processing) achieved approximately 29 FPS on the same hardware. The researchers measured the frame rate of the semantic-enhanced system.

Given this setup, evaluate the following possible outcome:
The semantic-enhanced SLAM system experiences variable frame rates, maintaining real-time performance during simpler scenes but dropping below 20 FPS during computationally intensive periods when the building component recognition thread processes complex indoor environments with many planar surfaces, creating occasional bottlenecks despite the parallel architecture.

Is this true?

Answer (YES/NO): NO